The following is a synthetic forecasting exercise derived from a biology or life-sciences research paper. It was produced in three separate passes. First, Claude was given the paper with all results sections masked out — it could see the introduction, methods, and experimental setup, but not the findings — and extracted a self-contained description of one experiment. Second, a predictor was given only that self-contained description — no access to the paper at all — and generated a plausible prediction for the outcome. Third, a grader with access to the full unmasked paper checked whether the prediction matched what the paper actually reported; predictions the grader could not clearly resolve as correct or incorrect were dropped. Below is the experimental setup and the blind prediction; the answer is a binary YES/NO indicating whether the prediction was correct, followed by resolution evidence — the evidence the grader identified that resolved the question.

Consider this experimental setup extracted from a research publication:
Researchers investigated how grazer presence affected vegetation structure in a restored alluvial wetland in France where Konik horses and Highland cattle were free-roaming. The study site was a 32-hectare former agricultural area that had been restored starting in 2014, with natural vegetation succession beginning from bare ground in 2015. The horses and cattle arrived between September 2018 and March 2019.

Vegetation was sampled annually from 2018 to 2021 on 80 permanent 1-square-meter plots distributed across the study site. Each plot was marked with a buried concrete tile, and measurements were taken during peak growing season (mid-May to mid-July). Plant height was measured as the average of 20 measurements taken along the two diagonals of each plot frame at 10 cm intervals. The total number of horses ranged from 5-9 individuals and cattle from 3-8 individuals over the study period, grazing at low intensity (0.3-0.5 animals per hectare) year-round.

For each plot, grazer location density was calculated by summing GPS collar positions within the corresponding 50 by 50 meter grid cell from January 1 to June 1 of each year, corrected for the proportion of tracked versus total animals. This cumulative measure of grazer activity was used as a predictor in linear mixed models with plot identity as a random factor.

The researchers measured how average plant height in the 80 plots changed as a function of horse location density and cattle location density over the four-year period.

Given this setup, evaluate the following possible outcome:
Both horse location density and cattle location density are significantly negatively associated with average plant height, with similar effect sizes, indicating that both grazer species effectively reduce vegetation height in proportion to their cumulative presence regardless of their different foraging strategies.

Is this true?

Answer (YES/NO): NO